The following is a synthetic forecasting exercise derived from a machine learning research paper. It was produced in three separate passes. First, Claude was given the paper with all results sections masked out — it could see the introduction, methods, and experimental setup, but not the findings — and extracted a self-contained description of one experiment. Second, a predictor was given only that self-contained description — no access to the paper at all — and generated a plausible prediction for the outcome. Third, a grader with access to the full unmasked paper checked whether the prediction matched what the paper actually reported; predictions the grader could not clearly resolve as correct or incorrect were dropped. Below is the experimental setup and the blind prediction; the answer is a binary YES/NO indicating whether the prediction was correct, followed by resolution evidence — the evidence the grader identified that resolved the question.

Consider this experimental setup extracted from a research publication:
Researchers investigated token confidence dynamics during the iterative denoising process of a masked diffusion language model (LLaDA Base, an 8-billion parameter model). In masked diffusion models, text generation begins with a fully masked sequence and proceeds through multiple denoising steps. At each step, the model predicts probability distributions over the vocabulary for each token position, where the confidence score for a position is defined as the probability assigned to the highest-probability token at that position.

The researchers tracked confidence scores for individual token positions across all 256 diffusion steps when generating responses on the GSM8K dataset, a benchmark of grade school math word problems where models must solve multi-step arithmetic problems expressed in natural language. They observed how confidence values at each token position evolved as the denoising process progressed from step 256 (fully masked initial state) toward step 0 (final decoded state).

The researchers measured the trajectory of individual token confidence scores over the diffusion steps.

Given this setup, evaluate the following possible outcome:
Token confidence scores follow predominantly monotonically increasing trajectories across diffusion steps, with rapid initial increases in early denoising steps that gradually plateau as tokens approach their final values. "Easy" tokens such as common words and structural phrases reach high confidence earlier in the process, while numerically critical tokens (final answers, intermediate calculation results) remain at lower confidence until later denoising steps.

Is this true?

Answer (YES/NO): NO